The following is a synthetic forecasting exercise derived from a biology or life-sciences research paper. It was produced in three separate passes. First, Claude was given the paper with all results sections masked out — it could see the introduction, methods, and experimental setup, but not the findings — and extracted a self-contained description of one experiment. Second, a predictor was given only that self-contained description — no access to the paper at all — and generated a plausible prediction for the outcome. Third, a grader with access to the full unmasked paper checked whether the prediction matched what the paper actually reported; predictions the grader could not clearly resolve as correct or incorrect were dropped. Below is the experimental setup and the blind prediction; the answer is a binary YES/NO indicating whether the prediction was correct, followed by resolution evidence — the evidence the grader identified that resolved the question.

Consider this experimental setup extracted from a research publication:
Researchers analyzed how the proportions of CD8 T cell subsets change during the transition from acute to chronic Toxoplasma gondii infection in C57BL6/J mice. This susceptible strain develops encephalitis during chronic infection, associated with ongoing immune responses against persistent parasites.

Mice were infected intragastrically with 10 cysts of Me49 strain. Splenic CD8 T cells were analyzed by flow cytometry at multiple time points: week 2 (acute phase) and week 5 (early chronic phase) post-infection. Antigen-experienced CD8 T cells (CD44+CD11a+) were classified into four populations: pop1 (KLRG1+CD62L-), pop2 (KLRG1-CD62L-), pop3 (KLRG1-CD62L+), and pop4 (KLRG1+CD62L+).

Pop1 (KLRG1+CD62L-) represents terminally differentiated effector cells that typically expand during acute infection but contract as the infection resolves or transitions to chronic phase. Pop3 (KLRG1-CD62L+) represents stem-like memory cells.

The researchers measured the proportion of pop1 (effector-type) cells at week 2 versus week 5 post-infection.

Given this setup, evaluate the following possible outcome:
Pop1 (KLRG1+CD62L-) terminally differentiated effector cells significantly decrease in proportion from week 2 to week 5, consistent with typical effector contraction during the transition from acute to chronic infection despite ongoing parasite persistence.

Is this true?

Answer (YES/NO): YES